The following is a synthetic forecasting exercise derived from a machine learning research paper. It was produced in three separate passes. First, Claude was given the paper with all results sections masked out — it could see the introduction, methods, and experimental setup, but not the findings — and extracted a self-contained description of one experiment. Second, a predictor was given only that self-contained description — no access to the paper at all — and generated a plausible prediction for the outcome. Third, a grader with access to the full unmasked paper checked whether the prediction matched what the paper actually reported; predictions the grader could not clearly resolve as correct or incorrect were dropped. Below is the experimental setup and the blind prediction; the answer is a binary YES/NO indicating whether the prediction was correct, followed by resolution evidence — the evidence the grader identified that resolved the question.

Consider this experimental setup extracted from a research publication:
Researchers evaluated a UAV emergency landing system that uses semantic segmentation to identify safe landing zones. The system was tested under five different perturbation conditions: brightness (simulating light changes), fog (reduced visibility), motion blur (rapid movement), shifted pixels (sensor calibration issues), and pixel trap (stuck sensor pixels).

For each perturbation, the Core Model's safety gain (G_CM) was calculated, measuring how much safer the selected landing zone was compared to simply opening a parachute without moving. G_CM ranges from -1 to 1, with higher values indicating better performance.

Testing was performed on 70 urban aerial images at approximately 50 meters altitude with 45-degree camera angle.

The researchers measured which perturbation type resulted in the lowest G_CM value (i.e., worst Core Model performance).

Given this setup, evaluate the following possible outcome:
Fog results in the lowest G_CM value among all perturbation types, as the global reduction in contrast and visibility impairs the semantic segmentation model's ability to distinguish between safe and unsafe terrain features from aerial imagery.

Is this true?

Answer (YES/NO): NO